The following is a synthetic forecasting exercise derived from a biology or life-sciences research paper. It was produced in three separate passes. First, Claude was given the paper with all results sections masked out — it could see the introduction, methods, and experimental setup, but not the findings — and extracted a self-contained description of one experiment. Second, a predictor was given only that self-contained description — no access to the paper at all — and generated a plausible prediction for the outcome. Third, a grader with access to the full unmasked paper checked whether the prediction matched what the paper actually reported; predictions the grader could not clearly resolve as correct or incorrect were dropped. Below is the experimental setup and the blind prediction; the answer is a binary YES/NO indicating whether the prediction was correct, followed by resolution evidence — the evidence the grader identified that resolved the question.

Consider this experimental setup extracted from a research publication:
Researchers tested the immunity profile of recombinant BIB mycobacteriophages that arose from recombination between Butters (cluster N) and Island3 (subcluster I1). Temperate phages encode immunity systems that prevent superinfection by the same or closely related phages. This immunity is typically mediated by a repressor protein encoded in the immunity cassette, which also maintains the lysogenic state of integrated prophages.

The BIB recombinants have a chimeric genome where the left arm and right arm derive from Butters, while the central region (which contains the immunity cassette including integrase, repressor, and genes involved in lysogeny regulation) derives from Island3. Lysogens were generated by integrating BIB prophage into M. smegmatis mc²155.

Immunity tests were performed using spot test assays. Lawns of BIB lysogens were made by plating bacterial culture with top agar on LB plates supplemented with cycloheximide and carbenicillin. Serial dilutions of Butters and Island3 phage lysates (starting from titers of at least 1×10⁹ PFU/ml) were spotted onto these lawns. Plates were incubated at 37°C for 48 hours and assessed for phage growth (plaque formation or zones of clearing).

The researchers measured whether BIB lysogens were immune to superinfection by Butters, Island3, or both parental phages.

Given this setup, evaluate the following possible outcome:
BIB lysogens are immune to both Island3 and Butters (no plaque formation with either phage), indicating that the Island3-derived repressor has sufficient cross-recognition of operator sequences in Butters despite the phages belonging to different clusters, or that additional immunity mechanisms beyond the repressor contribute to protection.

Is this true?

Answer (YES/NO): NO